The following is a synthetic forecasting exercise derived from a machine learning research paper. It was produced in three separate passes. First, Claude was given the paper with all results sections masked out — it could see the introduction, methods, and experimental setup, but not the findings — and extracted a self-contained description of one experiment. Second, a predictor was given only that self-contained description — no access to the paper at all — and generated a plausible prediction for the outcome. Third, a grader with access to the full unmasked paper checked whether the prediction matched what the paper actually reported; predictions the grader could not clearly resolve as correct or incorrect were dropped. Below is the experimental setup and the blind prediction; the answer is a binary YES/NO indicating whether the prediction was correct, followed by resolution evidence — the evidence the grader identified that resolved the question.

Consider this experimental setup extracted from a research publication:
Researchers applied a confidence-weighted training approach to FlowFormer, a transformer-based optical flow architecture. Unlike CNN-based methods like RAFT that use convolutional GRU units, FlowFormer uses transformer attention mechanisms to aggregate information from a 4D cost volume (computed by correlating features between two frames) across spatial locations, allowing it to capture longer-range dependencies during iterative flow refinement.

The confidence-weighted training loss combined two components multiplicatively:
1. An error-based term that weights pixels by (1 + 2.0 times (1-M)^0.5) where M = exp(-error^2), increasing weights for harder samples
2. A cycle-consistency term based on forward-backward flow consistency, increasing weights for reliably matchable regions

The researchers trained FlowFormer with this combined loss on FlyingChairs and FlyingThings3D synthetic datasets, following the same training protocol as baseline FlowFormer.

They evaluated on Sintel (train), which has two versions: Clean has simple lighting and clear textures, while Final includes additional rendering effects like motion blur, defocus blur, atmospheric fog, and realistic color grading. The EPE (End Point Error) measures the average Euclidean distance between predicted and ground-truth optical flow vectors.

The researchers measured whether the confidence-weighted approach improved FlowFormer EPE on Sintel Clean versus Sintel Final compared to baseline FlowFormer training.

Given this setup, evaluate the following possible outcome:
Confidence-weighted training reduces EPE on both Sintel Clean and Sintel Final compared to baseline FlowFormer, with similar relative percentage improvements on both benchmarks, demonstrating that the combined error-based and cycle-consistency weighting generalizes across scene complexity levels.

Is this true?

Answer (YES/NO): NO